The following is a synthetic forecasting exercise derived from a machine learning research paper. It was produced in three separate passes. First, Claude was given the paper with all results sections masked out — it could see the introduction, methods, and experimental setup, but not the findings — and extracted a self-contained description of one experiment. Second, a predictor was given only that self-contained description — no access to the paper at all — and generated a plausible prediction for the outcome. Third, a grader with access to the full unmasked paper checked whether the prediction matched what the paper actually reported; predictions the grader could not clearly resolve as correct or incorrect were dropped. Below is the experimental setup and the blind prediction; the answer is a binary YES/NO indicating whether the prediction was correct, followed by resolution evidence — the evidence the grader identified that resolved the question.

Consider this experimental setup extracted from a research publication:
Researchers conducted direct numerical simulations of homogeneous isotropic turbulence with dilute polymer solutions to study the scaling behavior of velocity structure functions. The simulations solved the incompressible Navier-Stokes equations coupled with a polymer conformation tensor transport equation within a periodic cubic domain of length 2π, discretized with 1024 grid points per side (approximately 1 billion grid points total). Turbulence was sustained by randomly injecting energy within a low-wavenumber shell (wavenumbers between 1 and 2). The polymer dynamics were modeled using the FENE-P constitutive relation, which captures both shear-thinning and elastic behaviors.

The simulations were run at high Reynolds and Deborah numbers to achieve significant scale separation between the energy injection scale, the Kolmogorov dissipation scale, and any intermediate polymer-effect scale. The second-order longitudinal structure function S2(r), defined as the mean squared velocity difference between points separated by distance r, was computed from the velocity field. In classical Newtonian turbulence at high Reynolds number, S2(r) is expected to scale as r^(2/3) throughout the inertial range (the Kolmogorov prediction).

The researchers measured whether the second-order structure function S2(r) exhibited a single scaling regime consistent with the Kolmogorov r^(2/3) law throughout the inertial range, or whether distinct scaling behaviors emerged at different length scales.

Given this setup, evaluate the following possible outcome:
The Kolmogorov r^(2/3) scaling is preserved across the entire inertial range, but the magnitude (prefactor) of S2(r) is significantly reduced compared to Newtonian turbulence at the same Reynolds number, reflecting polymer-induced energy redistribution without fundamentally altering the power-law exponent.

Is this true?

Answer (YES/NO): NO